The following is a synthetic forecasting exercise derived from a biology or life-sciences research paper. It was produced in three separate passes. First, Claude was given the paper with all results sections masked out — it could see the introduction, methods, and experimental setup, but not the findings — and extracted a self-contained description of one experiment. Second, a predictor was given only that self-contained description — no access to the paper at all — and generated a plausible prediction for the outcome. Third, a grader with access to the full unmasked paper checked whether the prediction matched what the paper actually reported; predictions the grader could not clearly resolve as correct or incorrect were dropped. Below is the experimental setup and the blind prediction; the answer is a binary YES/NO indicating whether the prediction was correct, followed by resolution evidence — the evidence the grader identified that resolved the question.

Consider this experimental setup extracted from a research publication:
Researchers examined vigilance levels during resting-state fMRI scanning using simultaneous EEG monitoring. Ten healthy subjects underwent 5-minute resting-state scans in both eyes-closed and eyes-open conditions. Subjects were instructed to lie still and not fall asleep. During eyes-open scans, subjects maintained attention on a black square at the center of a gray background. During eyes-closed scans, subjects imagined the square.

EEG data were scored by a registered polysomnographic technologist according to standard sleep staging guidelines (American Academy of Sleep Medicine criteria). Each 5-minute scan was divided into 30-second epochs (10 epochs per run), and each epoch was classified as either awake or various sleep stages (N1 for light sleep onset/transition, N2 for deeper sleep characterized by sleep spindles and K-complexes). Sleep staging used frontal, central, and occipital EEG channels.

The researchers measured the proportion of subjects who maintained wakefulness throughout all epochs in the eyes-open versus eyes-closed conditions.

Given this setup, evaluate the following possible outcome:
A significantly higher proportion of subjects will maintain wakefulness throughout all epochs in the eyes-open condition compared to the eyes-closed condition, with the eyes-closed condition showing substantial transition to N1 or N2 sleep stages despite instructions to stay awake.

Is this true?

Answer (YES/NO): YES